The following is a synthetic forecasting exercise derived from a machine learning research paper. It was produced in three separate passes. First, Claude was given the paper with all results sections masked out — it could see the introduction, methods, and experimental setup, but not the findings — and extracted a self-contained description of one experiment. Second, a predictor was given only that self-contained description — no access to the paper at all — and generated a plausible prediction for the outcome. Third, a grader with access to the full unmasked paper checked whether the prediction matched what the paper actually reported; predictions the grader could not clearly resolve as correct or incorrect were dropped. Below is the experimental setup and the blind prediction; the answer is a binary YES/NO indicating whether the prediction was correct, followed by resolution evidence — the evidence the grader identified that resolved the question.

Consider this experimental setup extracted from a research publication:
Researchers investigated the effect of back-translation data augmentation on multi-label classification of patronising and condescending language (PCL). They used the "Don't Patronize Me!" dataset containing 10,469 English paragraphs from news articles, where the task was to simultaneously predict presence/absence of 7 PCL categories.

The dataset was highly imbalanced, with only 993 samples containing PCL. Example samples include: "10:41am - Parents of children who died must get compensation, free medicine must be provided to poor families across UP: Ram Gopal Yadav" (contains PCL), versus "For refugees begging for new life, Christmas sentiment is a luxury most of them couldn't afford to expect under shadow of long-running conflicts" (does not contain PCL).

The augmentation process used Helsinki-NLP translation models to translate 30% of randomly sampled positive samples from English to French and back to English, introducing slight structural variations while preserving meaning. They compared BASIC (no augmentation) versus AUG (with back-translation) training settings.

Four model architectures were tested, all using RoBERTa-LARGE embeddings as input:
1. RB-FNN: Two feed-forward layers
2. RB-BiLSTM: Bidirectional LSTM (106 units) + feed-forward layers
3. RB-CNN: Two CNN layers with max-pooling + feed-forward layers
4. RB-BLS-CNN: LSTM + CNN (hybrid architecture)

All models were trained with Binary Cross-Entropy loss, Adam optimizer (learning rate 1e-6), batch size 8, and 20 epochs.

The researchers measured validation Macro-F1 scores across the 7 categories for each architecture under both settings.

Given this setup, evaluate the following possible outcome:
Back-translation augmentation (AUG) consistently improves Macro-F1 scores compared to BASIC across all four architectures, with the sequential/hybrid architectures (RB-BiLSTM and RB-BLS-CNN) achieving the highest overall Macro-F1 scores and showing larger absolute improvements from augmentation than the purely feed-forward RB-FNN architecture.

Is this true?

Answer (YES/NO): NO